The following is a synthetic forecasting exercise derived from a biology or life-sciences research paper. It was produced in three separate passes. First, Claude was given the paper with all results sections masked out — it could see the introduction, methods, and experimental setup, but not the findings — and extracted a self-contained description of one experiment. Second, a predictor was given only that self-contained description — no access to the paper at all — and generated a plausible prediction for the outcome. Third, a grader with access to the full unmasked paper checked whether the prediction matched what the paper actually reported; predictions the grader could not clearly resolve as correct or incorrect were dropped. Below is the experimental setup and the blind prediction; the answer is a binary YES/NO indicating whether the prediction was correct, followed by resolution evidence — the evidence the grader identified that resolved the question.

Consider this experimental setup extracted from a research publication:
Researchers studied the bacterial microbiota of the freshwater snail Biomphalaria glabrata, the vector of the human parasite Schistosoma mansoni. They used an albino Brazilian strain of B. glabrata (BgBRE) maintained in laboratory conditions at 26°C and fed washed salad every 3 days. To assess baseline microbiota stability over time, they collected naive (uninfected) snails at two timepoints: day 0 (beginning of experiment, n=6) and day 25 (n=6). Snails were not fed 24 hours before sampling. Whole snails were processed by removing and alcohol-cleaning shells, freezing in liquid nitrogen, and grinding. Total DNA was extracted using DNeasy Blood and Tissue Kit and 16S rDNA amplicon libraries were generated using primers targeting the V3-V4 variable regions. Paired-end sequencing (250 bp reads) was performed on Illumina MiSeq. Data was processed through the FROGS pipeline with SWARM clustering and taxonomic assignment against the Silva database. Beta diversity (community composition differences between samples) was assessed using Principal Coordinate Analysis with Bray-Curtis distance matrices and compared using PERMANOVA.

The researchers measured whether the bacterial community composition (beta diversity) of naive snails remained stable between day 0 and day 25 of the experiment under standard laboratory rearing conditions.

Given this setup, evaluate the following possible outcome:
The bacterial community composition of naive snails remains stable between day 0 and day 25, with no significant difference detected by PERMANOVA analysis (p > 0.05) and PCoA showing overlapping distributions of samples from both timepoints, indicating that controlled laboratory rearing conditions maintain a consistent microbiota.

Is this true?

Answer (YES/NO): YES